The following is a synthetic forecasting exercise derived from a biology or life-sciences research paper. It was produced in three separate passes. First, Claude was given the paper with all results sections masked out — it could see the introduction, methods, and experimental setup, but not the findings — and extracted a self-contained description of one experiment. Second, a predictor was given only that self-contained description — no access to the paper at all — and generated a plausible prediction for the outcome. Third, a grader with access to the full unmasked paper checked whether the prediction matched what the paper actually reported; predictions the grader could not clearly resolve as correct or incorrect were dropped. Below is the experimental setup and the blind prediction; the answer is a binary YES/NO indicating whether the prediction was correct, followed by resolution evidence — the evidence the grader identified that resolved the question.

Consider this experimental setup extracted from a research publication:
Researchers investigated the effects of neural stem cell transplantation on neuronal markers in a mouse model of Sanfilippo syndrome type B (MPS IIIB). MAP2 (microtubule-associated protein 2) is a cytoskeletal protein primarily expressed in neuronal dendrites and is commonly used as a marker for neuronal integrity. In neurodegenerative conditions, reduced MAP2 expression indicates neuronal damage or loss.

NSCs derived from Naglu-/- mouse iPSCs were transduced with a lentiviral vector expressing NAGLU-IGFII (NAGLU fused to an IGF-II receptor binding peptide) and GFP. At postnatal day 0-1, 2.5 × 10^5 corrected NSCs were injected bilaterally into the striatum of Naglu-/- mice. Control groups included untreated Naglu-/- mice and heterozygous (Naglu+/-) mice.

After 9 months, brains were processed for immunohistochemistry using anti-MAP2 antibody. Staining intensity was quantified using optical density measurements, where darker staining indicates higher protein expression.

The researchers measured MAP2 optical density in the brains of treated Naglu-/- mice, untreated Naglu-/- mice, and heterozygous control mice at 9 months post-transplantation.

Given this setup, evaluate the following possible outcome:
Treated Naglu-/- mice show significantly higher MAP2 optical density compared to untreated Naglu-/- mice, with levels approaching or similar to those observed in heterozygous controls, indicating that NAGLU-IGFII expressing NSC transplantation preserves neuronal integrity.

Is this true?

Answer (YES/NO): YES